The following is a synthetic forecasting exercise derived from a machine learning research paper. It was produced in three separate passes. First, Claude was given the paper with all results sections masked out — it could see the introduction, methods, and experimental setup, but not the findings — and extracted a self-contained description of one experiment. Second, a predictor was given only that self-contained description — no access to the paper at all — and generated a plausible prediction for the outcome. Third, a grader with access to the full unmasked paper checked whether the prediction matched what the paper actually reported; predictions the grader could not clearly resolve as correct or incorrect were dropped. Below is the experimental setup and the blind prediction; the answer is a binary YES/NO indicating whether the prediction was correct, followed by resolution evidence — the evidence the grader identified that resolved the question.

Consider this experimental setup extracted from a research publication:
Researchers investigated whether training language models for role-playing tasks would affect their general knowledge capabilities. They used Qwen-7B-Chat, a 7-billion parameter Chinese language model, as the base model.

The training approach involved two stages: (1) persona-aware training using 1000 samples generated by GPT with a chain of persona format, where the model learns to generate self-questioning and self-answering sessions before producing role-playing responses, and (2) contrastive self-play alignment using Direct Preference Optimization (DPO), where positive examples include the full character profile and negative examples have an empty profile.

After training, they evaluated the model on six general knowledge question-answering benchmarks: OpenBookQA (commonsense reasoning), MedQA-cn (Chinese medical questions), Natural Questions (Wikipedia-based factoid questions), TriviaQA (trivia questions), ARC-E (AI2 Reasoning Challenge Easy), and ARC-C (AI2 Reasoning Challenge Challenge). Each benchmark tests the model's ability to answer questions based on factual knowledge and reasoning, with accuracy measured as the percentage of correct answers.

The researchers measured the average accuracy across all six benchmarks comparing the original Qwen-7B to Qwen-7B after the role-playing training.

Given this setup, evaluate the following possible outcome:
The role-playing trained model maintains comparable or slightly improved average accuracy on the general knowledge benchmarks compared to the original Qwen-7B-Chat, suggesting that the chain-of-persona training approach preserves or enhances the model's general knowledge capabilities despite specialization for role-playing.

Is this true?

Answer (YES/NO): YES